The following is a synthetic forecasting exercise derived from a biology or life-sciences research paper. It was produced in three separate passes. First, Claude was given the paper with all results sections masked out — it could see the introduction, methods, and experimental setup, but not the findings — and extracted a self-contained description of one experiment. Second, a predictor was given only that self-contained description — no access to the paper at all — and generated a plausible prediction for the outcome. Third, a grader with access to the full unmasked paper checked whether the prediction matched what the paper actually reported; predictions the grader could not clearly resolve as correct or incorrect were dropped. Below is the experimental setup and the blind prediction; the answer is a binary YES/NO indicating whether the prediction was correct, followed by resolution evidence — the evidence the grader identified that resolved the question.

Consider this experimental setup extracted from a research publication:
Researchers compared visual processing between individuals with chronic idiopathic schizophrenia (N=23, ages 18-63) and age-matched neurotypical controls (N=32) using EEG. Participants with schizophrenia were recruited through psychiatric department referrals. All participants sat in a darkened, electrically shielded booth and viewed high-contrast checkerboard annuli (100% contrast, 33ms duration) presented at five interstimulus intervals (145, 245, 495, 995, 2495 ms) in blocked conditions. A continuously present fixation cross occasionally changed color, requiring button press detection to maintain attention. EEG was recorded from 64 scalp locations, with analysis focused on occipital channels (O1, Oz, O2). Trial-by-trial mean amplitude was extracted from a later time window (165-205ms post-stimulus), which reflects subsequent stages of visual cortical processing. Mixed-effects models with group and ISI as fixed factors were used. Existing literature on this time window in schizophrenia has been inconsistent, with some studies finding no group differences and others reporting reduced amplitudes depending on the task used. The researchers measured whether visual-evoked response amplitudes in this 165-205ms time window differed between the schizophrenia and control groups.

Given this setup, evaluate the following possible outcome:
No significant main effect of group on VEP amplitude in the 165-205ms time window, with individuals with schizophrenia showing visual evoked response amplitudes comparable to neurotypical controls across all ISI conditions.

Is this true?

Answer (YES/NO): NO